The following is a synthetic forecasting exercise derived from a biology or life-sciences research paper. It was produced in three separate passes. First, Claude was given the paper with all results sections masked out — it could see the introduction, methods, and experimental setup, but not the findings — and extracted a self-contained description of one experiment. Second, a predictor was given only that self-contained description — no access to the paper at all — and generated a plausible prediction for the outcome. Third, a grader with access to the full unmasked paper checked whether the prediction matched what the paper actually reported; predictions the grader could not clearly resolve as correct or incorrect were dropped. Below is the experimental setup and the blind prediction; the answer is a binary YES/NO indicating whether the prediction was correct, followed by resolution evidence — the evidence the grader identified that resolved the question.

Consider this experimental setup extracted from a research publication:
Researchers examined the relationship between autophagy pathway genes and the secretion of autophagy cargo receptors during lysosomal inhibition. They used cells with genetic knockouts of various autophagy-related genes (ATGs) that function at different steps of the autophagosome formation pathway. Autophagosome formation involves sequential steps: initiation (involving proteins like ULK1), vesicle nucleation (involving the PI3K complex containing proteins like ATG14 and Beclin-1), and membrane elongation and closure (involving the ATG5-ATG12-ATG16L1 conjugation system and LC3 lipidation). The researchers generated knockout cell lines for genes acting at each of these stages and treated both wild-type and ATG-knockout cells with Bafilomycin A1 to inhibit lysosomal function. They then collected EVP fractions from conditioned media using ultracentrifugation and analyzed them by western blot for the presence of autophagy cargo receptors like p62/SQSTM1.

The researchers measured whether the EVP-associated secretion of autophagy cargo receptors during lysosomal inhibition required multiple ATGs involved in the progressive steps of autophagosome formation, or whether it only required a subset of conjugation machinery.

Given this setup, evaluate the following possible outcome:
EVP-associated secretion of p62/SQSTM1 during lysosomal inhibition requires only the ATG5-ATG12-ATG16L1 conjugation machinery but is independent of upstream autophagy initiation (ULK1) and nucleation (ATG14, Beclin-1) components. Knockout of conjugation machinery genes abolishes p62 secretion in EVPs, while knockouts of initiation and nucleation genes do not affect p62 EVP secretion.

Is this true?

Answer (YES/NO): NO